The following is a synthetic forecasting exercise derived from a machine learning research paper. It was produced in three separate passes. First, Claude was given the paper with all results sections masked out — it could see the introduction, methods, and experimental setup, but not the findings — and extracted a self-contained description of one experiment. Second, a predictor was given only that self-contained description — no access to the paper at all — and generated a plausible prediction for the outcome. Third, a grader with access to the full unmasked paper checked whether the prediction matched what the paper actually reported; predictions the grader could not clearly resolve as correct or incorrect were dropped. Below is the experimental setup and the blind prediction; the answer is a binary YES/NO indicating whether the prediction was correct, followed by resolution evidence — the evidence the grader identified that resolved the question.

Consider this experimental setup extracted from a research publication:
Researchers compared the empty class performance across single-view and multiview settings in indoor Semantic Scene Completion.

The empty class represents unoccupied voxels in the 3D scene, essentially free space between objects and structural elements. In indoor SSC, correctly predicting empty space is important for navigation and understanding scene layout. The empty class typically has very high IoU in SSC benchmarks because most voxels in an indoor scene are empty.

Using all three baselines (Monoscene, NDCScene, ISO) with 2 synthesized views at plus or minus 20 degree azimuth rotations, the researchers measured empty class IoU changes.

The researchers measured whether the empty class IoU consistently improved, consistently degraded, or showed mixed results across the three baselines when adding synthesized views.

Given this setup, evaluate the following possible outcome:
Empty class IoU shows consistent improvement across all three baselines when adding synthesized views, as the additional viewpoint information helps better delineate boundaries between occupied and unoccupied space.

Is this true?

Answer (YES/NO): YES